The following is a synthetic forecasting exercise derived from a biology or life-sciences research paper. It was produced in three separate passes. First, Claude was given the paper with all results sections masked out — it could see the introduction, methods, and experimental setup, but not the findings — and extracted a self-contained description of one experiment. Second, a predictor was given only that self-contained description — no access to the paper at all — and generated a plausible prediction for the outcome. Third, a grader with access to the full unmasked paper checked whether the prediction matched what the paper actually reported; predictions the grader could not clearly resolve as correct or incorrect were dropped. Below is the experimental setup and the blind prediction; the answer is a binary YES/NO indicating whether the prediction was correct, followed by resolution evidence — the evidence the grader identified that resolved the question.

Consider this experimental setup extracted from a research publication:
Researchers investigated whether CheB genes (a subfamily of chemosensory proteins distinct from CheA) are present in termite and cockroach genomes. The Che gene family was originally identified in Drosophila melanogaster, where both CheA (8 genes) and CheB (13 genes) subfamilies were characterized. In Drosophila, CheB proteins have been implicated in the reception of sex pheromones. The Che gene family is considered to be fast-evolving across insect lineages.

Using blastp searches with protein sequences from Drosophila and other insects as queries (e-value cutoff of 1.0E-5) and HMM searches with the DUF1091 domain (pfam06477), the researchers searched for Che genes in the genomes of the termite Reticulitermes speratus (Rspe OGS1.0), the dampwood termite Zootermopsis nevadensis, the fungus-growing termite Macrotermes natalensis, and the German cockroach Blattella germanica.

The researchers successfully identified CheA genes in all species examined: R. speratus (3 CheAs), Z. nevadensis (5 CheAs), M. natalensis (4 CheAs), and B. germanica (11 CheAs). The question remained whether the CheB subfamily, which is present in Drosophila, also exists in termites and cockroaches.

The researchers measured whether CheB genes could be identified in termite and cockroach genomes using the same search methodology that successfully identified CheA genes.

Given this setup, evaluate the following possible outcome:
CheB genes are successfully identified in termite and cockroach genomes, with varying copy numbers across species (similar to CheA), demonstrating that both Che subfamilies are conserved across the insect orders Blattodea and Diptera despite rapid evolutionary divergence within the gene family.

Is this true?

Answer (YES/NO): NO